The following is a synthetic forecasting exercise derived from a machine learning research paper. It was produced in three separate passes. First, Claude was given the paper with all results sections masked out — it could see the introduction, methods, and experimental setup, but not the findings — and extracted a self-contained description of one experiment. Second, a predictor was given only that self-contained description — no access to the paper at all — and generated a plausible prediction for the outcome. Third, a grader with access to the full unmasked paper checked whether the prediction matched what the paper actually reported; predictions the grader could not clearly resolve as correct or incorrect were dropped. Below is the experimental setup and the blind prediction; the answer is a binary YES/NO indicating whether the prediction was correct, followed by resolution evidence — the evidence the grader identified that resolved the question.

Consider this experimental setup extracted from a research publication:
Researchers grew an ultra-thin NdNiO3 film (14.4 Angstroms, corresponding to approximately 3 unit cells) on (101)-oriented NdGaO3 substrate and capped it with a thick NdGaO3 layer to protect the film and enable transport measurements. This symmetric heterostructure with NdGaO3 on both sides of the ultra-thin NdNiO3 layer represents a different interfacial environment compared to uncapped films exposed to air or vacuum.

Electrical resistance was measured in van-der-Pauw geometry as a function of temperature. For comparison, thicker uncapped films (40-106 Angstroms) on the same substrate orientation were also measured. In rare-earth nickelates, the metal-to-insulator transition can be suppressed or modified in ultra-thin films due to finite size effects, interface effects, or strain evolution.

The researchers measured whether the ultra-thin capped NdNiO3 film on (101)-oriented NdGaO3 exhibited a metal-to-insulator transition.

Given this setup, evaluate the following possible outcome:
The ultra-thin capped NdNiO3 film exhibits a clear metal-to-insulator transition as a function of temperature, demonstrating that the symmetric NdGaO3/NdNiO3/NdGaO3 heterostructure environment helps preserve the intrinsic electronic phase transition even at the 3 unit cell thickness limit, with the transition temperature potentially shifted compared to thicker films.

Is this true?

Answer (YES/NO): NO